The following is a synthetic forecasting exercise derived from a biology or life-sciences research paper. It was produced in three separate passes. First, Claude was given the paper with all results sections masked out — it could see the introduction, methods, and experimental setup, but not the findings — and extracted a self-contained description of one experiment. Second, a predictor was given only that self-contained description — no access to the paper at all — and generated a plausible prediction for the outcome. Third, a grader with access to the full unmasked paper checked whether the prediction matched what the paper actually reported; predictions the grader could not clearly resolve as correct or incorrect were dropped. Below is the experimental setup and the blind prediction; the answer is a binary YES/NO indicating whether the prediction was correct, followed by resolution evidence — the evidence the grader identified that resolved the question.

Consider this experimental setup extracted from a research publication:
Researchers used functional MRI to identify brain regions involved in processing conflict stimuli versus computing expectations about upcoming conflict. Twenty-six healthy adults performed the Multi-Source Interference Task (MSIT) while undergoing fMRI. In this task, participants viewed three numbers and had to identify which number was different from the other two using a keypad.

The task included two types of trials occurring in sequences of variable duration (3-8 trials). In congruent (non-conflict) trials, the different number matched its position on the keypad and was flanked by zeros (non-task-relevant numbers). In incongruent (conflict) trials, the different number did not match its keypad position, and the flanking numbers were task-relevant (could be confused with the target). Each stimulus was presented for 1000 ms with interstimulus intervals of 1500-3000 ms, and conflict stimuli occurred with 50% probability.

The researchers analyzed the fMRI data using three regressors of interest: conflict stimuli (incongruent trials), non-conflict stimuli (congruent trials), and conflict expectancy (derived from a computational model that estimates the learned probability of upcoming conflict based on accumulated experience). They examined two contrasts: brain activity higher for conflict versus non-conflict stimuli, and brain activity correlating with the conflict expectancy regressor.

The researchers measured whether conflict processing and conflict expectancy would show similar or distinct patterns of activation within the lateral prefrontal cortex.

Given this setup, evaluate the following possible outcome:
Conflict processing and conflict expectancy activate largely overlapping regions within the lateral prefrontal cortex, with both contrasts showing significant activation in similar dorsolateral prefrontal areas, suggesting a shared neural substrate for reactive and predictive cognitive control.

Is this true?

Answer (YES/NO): NO